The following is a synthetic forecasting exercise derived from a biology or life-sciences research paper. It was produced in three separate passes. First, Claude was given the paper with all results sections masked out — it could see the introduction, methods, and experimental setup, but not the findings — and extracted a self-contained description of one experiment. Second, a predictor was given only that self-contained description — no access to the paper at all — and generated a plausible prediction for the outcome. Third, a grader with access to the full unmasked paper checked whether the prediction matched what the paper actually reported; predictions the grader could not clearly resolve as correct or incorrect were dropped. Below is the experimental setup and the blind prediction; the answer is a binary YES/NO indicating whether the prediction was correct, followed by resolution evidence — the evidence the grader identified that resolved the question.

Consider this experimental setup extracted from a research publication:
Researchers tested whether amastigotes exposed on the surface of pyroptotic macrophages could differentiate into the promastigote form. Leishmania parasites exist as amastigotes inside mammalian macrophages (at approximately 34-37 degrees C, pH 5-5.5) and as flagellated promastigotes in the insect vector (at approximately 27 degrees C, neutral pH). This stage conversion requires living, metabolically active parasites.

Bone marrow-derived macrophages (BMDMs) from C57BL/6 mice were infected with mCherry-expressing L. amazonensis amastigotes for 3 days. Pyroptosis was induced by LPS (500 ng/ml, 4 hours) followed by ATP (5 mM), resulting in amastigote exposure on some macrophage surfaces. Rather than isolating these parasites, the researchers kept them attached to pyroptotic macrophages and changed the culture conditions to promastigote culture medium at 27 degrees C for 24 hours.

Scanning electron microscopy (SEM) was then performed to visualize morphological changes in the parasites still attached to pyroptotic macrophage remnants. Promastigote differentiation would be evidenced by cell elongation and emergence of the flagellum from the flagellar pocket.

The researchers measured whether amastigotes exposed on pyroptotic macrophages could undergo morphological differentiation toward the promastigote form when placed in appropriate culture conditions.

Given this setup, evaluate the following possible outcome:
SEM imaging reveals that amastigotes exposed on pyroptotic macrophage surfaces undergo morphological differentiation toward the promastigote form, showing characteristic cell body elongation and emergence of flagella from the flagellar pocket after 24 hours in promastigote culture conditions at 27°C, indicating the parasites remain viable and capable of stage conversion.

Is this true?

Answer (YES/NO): YES